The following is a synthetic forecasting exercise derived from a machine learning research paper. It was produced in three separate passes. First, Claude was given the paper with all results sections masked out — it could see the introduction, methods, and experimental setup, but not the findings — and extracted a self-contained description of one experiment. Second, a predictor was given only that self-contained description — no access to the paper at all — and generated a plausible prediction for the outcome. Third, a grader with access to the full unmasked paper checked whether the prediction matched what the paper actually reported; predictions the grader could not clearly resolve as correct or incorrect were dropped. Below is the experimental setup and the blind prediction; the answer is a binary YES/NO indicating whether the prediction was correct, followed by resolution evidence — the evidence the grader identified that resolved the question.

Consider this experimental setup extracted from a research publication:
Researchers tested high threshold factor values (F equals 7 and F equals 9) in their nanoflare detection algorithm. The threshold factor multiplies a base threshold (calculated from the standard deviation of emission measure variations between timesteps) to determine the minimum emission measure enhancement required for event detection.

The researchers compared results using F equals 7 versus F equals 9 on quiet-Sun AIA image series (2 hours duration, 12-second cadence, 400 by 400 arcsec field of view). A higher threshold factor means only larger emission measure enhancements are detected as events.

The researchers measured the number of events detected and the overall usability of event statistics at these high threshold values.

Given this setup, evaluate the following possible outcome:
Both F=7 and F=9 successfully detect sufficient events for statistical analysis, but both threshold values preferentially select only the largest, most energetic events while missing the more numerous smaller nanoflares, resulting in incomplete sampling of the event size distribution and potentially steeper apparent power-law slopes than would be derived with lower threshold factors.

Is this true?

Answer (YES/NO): NO